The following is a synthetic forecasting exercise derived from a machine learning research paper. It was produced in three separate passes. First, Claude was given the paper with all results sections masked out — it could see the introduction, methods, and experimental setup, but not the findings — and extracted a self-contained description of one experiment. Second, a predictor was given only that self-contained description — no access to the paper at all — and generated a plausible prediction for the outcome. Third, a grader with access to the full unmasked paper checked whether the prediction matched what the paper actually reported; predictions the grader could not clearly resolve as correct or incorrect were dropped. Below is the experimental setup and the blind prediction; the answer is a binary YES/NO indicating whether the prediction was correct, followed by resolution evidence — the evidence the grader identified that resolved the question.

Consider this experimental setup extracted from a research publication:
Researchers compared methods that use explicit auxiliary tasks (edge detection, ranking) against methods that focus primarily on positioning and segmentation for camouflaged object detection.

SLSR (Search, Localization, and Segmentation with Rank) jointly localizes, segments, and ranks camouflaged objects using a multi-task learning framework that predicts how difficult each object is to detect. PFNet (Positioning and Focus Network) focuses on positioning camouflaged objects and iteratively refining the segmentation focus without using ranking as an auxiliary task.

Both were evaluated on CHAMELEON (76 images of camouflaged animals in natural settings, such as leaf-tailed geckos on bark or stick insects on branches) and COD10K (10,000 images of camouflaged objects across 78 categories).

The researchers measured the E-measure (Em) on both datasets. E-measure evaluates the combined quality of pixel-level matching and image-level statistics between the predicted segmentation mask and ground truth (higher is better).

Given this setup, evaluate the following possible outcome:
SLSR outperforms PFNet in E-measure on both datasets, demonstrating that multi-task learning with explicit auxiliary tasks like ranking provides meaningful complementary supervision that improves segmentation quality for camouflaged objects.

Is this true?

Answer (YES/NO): YES